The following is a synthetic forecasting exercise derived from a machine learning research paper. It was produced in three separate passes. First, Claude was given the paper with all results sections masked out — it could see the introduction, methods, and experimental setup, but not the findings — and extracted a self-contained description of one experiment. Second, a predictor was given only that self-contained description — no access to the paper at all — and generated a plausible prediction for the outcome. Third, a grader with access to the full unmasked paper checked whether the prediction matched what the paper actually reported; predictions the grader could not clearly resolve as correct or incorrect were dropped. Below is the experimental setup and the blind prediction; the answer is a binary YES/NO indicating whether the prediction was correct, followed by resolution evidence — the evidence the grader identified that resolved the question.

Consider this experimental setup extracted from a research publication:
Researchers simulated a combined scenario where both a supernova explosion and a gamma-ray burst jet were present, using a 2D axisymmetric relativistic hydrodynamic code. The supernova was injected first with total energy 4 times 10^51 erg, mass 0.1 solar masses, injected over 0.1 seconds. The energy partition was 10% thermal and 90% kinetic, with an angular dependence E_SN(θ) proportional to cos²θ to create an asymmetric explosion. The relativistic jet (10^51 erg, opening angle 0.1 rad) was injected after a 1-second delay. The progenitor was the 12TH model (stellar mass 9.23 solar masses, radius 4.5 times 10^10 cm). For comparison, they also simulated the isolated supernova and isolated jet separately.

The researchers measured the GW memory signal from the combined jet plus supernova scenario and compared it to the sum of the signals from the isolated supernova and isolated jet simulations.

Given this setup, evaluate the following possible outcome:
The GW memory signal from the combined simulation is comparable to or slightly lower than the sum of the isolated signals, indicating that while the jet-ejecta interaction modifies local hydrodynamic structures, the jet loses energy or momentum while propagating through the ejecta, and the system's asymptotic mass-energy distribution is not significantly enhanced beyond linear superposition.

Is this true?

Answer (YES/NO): NO